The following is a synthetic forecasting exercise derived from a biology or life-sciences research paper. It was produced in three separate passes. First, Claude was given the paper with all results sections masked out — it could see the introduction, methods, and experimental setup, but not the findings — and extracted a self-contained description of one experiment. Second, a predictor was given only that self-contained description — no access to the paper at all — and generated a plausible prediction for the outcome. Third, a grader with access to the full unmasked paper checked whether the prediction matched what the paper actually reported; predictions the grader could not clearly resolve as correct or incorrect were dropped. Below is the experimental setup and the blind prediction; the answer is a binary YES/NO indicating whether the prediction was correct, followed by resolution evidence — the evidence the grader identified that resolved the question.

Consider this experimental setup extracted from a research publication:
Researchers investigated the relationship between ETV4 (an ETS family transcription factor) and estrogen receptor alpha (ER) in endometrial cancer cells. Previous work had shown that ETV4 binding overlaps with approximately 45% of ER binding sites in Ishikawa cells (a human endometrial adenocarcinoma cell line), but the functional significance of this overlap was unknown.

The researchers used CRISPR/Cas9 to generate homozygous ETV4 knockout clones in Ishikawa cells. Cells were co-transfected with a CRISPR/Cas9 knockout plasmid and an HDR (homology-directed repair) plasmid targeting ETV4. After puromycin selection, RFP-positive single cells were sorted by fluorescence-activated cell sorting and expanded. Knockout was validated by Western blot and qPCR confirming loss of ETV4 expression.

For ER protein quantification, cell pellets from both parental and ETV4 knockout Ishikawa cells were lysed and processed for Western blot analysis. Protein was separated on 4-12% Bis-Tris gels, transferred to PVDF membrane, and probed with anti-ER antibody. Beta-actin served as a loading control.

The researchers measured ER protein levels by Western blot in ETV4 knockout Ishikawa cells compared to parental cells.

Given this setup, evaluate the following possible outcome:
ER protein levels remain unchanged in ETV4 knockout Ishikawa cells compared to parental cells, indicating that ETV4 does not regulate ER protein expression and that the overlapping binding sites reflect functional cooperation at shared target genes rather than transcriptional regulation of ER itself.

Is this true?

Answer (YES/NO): YES